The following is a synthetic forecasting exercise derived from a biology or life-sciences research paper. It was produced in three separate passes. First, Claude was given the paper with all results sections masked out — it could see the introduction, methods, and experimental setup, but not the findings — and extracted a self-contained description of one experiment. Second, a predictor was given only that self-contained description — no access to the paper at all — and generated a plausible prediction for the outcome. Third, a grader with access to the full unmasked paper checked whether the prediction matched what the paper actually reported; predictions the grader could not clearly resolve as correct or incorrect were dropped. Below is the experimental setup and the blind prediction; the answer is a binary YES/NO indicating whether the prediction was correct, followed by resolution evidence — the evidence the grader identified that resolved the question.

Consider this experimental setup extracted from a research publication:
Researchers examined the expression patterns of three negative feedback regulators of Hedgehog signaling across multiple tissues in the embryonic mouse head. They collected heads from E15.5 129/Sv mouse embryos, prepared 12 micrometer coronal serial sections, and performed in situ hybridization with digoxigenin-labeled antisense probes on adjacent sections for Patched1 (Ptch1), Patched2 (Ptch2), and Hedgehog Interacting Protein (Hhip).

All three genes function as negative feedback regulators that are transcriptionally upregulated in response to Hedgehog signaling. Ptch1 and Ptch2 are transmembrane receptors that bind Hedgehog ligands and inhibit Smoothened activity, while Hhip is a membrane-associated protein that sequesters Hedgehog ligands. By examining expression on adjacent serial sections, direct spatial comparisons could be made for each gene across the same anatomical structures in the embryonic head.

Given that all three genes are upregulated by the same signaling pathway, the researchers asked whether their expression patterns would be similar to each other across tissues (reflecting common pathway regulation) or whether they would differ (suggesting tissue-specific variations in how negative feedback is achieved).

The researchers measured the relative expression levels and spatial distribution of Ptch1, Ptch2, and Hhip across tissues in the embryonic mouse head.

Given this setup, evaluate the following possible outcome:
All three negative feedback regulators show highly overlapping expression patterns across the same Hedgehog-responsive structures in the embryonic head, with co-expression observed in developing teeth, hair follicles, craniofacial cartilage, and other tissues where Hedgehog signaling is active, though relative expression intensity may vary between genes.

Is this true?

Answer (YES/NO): NO